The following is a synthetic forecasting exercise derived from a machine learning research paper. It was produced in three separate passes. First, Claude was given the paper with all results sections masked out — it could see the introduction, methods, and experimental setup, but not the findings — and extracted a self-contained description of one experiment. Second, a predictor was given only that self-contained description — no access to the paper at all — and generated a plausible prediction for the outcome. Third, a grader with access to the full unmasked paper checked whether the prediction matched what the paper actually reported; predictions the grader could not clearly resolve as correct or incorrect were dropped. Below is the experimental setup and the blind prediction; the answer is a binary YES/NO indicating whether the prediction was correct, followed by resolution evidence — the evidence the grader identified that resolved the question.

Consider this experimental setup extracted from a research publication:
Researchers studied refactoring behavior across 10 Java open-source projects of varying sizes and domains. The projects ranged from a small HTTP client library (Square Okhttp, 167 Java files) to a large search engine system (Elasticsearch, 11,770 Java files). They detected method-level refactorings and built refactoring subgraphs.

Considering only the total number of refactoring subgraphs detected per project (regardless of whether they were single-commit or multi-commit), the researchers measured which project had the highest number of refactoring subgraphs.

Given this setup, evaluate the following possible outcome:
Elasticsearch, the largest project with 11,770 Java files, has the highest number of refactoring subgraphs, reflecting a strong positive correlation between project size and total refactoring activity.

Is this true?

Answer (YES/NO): NO